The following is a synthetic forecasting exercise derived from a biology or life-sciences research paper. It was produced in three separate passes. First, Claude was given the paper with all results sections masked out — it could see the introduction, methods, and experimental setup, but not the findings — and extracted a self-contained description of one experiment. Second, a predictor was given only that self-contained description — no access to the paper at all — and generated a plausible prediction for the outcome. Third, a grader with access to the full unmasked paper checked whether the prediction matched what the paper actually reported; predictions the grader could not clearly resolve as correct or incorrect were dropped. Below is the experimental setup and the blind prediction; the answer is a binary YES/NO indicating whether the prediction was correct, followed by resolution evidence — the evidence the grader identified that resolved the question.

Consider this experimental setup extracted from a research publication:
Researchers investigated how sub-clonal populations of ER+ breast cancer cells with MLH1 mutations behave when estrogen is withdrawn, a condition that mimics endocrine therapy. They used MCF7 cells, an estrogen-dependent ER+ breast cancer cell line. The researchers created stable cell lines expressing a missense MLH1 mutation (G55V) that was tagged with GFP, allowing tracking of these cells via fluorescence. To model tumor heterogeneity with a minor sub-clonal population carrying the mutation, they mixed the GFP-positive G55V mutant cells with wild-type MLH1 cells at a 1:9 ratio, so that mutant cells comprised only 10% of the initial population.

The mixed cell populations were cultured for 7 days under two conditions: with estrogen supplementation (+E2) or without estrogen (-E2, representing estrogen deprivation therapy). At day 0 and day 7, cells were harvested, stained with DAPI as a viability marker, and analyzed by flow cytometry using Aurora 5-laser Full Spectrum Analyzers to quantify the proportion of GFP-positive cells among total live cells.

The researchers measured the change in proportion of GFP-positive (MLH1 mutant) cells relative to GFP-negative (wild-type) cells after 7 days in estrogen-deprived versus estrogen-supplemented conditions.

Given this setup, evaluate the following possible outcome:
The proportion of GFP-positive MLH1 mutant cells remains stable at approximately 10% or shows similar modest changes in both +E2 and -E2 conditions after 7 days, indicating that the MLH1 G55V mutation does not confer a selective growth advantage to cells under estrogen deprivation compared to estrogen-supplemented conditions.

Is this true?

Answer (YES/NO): NO